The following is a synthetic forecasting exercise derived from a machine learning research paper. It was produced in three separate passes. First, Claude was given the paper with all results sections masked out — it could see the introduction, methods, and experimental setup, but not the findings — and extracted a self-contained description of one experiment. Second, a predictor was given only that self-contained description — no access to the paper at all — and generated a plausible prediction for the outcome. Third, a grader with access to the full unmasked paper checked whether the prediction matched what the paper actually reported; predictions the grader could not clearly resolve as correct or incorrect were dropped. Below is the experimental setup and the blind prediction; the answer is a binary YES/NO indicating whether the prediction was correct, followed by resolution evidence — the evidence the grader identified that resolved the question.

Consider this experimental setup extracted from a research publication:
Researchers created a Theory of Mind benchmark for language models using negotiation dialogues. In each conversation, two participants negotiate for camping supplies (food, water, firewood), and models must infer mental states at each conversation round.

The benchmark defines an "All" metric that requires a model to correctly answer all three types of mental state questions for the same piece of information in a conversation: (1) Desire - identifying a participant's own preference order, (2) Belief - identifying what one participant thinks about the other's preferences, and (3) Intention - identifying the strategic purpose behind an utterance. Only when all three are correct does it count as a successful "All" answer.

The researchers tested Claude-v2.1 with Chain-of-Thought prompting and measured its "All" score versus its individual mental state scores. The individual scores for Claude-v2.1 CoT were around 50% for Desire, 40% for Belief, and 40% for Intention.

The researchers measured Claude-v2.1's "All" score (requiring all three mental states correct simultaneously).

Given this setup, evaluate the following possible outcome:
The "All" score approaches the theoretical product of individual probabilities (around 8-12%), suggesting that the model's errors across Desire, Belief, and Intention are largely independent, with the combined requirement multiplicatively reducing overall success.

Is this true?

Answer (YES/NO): NO